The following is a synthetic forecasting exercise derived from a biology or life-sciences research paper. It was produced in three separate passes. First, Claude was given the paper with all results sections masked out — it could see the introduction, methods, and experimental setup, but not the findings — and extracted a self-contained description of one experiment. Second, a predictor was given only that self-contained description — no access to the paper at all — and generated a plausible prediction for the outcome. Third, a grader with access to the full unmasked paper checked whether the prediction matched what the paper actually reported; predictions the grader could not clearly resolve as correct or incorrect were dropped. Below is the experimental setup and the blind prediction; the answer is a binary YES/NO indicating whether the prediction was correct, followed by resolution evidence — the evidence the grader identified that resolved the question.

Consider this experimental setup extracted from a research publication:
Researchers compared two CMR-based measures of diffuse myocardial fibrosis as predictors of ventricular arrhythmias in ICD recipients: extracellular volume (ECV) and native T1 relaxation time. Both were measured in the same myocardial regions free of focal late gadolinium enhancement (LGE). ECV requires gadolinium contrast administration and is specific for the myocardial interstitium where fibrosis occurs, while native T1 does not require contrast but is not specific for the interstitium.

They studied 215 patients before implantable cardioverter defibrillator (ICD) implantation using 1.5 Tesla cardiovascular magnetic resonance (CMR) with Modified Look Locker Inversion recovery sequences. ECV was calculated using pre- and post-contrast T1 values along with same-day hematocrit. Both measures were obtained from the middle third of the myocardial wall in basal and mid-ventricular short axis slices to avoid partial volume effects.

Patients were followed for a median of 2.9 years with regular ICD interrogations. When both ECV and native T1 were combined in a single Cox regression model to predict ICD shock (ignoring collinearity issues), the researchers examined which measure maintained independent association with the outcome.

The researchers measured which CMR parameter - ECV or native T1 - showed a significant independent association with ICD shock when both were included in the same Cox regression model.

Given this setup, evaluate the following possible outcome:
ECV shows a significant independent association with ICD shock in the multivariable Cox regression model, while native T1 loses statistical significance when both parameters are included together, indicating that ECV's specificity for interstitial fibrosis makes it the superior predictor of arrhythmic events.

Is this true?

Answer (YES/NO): YES